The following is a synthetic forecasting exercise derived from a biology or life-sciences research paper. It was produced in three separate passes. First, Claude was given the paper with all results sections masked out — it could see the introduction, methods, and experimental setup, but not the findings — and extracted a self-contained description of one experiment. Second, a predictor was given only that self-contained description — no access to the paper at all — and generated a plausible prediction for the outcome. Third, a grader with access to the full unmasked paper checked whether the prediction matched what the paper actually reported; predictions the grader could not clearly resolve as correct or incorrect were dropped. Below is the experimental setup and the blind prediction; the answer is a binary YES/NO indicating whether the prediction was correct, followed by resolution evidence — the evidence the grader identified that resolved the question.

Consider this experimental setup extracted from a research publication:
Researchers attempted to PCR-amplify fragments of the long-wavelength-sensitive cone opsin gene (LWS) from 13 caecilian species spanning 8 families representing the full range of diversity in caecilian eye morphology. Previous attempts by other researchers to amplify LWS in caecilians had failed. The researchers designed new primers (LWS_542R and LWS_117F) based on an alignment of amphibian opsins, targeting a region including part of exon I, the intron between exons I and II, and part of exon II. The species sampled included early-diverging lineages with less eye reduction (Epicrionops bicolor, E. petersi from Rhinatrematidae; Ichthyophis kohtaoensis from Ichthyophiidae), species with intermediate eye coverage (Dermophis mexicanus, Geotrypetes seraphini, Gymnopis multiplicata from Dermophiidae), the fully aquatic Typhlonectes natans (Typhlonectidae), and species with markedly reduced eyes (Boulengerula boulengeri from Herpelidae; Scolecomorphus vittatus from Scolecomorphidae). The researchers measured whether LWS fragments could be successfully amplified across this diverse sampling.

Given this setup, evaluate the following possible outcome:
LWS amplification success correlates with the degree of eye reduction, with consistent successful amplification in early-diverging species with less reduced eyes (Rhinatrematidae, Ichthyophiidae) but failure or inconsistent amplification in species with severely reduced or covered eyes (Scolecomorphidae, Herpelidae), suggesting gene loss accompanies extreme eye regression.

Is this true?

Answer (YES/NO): NO